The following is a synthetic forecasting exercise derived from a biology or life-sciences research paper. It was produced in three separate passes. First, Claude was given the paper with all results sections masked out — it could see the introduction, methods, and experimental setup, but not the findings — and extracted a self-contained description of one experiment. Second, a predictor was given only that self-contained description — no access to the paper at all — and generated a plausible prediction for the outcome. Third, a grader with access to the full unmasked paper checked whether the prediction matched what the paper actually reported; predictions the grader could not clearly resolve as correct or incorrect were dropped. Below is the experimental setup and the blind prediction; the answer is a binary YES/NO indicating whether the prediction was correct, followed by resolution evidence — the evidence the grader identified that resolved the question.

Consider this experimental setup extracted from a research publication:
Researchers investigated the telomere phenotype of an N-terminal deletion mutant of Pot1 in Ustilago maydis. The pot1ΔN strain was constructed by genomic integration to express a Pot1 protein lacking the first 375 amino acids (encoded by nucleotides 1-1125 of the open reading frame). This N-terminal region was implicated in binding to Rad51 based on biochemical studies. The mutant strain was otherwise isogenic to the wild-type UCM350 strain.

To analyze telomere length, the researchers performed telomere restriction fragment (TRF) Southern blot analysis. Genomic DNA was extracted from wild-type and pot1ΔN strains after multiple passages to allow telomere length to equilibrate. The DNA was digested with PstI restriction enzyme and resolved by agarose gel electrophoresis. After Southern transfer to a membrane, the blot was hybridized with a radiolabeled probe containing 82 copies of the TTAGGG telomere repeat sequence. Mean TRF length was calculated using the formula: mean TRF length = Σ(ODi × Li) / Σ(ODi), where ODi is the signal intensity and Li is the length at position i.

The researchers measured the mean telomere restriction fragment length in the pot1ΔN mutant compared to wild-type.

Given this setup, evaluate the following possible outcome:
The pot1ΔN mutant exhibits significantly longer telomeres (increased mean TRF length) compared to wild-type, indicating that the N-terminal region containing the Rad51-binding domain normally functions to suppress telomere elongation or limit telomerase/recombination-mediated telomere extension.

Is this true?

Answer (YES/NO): NO